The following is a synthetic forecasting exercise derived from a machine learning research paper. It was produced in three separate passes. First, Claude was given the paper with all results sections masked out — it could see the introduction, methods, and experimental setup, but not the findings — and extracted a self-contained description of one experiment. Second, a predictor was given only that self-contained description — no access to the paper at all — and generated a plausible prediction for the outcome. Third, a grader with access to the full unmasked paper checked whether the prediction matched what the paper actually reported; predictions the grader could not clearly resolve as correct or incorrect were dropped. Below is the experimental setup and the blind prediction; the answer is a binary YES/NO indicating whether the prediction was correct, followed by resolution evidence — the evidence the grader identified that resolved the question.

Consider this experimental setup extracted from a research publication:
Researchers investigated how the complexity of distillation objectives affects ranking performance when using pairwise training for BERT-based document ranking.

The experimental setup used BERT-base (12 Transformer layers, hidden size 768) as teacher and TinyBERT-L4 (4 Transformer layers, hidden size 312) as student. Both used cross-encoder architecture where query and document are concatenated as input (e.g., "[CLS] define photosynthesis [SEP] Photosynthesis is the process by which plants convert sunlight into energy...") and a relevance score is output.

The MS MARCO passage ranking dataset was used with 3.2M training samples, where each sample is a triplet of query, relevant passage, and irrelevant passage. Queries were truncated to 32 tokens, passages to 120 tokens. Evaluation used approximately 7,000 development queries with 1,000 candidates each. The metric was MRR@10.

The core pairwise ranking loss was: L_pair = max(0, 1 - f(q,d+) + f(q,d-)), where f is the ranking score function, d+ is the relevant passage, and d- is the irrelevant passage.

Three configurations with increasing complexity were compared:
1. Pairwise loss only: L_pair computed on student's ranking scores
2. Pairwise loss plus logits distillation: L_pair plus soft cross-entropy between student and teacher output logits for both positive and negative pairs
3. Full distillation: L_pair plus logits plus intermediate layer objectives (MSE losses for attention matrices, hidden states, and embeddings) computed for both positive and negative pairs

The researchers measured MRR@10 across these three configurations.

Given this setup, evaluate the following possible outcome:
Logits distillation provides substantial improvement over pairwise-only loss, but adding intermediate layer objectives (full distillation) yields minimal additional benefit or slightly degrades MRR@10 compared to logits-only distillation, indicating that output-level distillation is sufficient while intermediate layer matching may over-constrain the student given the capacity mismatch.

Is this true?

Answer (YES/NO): YES